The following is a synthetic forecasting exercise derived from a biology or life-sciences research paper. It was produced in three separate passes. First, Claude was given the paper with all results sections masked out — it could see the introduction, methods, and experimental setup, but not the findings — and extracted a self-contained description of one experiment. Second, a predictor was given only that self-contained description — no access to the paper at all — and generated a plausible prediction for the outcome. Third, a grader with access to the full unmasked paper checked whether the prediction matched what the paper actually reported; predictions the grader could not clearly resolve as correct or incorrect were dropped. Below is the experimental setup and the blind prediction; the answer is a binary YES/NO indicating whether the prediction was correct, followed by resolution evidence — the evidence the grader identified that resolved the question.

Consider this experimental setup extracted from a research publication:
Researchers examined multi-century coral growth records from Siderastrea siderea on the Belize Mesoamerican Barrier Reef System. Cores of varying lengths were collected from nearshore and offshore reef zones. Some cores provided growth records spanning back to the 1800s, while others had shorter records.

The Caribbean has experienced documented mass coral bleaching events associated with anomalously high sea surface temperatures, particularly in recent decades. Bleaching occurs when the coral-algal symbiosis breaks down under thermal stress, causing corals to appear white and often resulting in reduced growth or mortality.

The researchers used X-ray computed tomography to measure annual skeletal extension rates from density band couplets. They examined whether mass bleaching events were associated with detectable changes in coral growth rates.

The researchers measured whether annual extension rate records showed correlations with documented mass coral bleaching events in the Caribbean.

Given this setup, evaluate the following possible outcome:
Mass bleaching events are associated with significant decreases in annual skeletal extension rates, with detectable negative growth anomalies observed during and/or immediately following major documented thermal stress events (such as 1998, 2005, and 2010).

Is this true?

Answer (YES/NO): YES